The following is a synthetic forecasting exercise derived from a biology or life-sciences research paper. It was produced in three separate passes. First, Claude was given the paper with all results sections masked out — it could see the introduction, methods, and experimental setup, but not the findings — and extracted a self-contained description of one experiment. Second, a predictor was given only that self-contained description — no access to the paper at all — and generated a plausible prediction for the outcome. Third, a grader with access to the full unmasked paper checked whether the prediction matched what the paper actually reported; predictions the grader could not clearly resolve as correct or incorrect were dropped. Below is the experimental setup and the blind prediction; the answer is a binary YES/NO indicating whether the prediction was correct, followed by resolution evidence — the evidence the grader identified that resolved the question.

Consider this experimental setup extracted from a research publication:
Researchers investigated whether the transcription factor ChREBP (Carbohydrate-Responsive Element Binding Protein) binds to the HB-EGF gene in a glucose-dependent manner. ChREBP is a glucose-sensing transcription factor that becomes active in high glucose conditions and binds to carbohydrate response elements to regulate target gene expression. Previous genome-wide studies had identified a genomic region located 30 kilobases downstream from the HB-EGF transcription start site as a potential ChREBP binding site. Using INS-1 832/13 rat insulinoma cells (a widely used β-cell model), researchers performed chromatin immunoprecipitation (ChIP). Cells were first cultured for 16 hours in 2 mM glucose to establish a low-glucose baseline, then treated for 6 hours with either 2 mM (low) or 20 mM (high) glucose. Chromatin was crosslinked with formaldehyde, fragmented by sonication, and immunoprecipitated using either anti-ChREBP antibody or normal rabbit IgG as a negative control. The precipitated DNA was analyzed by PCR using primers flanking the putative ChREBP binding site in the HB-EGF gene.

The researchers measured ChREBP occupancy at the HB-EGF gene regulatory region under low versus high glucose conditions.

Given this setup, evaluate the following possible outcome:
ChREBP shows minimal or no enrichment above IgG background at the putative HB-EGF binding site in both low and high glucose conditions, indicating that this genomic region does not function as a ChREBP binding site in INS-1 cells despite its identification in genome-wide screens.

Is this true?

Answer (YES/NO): NO